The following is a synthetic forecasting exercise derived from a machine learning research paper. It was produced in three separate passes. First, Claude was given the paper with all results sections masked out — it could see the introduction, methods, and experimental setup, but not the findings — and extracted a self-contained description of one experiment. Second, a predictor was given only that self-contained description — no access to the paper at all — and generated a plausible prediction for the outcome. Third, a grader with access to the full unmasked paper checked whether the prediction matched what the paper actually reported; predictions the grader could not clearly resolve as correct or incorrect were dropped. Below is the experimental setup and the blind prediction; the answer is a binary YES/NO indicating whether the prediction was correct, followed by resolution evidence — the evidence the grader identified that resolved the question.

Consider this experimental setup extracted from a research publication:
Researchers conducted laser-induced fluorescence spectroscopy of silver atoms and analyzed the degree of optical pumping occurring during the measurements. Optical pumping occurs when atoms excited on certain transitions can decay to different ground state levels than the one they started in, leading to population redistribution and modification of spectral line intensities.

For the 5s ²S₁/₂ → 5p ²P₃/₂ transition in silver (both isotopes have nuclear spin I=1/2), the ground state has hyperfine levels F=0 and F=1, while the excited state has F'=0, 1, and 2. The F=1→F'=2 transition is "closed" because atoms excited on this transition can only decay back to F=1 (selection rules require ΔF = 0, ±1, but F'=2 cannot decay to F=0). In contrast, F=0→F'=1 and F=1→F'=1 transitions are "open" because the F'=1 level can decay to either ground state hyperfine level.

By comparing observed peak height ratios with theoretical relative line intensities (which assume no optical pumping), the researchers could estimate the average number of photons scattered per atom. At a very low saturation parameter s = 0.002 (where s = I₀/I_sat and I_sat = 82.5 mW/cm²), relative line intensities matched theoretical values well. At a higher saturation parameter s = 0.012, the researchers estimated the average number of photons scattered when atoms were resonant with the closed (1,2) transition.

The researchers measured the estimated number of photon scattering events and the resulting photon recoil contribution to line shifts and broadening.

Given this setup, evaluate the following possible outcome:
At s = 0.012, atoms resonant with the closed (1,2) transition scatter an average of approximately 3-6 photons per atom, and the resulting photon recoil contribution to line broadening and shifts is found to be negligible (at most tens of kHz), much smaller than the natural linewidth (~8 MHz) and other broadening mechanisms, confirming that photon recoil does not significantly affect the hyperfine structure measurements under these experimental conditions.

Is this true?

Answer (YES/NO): NO